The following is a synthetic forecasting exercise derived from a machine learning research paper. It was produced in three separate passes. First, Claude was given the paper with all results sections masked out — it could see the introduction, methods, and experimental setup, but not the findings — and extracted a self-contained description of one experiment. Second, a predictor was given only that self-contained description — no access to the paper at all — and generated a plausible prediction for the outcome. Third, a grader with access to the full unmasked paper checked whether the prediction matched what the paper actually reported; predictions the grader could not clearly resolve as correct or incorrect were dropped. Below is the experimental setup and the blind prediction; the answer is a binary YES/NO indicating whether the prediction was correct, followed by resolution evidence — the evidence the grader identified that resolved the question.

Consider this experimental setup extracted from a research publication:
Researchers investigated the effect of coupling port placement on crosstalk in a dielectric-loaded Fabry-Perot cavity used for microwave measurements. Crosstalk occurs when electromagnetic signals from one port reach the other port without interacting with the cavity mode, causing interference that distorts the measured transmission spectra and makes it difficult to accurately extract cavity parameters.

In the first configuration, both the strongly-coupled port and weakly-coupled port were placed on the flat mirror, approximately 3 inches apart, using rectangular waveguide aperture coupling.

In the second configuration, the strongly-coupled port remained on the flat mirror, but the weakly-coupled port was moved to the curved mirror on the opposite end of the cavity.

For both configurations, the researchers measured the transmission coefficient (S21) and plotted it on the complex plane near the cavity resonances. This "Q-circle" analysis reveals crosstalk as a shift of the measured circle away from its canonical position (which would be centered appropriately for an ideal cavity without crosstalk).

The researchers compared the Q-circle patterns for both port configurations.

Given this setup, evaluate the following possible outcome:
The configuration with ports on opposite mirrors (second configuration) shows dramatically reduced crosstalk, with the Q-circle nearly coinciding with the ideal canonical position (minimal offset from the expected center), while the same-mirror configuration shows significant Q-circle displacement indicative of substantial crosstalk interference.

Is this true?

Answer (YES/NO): YES